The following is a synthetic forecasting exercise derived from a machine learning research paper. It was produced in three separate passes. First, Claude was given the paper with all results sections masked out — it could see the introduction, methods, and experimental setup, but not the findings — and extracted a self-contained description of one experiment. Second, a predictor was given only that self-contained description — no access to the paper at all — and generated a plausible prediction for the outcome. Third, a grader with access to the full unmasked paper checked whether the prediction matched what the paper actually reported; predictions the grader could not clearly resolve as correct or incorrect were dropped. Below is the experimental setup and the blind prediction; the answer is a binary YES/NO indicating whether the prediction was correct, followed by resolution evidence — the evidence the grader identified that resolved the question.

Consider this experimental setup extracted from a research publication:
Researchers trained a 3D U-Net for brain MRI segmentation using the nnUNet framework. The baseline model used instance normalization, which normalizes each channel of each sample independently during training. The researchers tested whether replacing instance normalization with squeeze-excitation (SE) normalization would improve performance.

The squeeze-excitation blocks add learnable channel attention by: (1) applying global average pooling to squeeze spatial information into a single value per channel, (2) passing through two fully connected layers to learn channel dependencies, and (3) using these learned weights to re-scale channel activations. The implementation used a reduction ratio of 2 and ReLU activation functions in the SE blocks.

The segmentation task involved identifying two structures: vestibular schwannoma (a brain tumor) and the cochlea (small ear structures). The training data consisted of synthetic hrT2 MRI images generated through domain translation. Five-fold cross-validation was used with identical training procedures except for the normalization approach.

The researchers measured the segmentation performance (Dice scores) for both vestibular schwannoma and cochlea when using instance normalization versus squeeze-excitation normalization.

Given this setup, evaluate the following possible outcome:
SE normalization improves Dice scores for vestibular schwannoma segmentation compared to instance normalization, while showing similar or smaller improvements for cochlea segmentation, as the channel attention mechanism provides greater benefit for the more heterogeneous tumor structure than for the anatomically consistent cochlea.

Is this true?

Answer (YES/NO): NO